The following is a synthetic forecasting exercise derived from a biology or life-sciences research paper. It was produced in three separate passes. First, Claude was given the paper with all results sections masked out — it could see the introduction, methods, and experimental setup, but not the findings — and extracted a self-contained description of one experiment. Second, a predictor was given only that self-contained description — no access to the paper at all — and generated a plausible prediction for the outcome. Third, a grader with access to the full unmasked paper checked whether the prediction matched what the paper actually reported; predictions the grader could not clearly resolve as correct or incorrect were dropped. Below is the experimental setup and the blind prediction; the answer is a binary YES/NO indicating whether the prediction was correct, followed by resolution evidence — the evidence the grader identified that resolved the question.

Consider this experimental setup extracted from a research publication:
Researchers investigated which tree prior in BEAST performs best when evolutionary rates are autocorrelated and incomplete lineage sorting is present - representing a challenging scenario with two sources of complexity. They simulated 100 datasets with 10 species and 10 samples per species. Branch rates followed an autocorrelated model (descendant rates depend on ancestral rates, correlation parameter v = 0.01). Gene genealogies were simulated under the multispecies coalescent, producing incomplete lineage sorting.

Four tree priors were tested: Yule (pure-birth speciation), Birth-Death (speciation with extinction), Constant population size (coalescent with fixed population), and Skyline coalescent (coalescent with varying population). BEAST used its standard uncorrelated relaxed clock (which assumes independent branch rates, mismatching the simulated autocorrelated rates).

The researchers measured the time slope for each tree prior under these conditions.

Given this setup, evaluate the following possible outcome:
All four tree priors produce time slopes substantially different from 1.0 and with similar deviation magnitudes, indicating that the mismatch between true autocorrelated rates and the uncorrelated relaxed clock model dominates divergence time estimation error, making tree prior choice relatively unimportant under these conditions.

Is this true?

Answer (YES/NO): NO